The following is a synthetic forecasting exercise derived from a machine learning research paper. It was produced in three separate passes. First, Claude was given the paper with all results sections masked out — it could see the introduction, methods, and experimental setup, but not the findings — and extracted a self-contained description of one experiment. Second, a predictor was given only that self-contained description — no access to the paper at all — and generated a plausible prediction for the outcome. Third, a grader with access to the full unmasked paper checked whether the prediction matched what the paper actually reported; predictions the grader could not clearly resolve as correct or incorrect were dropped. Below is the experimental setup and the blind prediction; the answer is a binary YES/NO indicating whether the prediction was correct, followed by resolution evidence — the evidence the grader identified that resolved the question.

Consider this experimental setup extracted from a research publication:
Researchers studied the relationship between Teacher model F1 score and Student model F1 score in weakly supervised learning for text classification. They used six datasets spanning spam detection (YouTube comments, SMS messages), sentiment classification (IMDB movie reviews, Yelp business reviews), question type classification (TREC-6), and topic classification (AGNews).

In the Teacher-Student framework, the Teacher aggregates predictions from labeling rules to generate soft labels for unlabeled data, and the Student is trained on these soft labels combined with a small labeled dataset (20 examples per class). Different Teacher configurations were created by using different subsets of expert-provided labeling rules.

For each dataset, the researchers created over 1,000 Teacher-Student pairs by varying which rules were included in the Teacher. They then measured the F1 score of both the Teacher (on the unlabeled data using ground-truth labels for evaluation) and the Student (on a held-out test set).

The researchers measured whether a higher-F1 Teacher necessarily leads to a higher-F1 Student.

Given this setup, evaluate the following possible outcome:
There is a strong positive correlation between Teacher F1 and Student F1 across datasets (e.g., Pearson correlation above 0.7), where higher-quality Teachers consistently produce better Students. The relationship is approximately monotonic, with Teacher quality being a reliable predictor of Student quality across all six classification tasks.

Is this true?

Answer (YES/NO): NO